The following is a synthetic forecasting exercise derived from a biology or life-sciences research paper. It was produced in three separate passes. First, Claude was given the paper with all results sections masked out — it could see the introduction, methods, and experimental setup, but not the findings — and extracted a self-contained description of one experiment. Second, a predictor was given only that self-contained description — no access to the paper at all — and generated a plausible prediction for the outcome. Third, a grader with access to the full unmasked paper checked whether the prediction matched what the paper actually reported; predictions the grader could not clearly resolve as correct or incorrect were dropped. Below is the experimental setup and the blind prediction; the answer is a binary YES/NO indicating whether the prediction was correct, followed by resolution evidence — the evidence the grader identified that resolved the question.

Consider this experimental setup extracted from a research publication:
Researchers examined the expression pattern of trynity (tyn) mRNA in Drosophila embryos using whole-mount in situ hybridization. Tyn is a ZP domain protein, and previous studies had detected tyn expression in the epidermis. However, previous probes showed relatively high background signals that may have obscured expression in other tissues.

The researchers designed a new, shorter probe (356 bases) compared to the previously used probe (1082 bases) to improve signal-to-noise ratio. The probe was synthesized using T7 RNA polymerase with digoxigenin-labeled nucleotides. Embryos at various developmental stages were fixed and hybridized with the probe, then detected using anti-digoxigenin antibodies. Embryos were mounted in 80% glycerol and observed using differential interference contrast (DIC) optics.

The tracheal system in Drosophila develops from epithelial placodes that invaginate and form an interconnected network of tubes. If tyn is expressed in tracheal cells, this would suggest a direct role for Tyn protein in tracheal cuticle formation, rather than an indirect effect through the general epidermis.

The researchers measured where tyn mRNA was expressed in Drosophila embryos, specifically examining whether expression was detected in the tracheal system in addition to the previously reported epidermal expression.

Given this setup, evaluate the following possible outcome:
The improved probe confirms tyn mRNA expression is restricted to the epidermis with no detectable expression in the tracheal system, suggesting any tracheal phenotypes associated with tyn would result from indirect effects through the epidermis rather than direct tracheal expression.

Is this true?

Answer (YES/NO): NO